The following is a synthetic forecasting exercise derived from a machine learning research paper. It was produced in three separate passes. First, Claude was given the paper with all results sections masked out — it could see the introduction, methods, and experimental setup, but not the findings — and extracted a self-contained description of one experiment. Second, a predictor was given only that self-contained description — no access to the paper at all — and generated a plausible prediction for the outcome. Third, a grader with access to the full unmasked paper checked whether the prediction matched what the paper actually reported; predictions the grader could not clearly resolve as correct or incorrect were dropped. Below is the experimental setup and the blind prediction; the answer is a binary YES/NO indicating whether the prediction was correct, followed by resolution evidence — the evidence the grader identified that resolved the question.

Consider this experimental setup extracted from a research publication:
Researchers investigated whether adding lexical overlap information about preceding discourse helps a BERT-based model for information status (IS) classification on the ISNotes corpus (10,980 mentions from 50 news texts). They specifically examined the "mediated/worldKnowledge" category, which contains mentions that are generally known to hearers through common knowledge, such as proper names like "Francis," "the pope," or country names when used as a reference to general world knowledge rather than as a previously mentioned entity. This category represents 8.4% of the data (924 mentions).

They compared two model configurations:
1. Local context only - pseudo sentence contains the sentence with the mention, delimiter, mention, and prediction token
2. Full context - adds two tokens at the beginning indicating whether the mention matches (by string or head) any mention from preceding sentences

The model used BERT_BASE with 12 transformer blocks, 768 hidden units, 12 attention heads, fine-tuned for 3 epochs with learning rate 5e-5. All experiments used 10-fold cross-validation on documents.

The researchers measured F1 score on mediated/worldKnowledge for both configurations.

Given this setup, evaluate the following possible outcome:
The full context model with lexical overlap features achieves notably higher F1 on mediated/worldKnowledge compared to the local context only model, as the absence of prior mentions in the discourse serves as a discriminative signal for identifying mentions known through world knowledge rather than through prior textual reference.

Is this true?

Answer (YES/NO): YES